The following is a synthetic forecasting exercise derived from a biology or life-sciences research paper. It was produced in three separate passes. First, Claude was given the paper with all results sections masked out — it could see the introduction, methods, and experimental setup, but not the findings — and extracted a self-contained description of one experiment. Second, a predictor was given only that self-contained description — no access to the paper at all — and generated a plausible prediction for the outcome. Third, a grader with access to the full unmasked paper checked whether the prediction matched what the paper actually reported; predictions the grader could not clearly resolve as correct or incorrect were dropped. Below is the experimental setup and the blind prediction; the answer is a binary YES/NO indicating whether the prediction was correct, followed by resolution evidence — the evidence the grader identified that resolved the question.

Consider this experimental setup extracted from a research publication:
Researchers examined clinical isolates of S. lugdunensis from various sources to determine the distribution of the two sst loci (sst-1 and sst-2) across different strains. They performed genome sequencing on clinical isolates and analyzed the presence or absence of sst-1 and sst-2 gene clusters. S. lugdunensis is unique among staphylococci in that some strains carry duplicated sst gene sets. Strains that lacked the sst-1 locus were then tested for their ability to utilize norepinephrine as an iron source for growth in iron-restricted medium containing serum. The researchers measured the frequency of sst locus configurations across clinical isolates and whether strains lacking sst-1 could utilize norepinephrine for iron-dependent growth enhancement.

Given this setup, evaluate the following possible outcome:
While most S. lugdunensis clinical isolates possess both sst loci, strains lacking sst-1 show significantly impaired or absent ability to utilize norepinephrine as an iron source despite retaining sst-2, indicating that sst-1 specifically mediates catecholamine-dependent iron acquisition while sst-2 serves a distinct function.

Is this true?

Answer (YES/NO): YES